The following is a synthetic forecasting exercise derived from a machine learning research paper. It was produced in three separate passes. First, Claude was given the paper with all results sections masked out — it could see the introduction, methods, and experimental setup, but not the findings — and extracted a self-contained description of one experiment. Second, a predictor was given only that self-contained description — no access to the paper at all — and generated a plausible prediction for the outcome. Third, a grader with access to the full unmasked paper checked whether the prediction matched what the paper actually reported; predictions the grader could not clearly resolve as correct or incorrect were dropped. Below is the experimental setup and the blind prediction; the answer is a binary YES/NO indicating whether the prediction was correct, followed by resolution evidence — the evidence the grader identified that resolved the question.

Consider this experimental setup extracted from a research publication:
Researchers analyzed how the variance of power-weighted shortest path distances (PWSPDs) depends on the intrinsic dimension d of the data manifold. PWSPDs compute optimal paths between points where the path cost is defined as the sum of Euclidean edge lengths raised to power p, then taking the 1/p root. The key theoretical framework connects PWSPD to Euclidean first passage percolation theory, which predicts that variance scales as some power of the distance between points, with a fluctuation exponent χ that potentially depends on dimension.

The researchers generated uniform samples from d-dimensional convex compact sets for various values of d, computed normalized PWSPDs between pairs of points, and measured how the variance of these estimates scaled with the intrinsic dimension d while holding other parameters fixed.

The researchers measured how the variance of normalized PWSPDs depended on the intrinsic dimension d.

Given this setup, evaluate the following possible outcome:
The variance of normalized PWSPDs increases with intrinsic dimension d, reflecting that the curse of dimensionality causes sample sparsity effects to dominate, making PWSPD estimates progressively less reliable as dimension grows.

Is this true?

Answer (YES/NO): YES